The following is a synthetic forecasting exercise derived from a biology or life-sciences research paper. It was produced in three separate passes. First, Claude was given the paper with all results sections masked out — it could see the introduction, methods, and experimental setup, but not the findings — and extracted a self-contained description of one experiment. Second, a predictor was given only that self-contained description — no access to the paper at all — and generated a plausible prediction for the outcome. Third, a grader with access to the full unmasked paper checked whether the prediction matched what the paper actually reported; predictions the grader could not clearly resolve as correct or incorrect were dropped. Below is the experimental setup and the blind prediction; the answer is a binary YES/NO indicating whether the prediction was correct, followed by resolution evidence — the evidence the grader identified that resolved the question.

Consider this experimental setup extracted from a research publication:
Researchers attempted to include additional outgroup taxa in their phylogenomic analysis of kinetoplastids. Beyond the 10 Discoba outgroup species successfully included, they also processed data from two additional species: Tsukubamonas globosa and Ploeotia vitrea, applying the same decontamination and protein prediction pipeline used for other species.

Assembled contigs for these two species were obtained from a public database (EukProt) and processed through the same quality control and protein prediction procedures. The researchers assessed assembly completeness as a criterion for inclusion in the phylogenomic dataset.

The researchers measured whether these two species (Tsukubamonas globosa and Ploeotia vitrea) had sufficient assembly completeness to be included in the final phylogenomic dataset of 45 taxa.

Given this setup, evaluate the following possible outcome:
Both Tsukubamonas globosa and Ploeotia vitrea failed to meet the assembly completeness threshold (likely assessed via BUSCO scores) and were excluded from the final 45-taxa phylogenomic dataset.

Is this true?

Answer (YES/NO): YES